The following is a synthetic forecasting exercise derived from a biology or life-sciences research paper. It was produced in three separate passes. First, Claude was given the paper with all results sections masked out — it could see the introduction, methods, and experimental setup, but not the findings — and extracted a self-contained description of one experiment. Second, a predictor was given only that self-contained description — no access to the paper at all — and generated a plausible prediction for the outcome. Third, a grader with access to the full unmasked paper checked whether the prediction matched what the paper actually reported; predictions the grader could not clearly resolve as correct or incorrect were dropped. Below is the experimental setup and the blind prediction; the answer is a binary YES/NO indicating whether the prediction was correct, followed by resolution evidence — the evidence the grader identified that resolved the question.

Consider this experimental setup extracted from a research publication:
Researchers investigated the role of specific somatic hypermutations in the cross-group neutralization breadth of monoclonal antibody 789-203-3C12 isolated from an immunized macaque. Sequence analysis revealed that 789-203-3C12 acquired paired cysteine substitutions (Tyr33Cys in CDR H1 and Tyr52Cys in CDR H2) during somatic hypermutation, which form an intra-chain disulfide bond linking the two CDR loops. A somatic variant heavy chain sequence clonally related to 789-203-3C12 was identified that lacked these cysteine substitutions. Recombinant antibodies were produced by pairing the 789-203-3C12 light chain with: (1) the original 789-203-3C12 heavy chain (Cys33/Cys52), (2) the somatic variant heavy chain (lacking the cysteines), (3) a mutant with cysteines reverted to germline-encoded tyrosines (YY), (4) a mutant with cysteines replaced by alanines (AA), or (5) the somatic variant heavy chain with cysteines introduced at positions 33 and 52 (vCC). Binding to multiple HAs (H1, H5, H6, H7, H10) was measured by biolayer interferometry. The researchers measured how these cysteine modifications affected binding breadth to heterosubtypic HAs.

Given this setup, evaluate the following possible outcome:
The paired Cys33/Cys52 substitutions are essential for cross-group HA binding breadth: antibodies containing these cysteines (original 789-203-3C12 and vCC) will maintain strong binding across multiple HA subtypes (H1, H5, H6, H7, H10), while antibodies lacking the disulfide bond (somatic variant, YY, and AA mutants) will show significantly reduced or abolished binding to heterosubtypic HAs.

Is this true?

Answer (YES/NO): YES